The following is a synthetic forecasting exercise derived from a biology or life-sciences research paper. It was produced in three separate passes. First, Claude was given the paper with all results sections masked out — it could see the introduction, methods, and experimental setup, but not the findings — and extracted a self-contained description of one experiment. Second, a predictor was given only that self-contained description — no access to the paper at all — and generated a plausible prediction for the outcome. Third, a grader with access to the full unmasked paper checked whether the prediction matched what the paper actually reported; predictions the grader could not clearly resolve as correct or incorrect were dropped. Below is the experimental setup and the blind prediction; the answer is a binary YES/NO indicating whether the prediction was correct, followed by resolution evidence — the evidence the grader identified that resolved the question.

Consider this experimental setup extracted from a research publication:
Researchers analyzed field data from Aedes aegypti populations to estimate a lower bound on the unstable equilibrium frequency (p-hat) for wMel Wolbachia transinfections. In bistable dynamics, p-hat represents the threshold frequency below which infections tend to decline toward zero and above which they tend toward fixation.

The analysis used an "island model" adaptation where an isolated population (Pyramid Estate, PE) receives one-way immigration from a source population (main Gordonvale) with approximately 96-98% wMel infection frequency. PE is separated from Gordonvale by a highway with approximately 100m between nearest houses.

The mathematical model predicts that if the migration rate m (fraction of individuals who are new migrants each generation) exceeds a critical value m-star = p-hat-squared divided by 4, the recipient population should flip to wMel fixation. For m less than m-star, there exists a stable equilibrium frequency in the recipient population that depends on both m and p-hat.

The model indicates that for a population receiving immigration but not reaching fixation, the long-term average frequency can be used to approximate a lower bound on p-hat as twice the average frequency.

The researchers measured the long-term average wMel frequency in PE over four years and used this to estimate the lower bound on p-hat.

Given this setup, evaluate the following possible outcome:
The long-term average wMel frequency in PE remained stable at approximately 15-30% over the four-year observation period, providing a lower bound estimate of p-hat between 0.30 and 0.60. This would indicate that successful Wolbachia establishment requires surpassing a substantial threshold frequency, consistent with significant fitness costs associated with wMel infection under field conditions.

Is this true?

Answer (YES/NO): NO